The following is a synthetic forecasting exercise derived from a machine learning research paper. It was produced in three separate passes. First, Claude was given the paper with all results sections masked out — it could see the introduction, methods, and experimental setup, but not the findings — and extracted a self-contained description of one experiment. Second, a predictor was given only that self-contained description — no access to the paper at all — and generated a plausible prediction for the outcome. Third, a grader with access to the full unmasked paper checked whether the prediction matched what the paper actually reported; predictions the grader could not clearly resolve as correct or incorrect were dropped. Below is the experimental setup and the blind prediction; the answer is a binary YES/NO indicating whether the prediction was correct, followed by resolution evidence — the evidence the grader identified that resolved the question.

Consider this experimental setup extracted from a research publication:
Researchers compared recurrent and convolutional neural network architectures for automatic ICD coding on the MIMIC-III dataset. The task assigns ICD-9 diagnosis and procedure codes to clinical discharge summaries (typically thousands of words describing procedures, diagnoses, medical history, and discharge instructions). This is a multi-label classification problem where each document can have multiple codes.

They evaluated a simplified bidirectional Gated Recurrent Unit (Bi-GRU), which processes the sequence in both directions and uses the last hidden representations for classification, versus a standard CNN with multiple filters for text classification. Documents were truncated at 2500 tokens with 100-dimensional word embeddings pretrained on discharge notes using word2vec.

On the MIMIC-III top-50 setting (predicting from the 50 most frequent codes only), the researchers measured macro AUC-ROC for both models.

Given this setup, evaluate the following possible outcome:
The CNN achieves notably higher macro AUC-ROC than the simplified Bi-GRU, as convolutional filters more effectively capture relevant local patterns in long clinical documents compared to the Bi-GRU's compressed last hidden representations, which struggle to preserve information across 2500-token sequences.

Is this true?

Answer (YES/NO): YES